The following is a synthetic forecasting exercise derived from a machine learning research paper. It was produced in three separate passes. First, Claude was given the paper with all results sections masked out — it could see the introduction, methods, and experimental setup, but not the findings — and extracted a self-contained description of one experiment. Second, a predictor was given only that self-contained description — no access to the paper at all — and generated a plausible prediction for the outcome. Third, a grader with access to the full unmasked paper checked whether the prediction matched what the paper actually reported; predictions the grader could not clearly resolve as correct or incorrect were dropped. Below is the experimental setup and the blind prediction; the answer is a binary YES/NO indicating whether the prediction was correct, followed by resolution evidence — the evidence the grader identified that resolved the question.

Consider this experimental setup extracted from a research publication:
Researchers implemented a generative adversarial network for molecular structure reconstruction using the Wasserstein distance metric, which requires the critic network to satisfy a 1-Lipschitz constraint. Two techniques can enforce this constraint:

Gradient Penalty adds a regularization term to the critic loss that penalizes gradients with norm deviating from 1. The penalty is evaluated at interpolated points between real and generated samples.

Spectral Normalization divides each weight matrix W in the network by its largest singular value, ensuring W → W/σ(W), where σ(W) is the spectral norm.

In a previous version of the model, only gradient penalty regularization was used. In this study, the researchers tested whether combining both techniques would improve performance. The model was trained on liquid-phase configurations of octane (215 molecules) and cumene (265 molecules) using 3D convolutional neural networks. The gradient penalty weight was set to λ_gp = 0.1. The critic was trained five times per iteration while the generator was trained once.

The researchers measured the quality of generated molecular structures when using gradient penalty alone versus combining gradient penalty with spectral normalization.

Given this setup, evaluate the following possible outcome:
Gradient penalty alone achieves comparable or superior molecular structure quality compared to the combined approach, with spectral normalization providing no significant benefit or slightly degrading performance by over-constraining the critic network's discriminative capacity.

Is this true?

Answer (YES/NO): NO